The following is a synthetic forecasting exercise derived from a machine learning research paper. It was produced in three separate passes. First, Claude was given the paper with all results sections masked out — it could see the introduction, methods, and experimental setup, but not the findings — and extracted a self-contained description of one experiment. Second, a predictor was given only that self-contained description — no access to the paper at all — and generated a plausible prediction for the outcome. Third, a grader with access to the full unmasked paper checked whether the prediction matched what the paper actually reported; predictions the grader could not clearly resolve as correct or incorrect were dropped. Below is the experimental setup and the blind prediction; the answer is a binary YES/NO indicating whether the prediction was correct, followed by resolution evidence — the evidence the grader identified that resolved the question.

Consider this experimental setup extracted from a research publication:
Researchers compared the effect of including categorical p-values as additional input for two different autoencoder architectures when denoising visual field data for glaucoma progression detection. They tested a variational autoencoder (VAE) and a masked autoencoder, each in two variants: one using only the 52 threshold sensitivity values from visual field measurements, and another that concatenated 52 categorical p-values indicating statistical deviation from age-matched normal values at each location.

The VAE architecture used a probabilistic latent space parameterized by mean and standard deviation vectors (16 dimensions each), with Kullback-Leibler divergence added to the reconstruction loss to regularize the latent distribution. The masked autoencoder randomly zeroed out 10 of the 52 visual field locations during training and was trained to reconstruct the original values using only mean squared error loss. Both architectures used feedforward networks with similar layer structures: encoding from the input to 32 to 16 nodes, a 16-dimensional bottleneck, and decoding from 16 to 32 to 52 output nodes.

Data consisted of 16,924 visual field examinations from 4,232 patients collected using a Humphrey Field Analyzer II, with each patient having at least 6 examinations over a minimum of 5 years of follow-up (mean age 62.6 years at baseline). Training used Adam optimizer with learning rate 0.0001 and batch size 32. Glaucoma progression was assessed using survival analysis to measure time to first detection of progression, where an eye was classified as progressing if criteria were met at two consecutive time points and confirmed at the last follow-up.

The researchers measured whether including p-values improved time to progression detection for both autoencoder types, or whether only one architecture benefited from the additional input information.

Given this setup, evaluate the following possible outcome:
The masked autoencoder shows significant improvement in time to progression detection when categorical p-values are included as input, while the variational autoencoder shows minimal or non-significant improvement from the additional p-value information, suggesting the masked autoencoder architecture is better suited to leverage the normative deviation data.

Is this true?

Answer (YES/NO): NO